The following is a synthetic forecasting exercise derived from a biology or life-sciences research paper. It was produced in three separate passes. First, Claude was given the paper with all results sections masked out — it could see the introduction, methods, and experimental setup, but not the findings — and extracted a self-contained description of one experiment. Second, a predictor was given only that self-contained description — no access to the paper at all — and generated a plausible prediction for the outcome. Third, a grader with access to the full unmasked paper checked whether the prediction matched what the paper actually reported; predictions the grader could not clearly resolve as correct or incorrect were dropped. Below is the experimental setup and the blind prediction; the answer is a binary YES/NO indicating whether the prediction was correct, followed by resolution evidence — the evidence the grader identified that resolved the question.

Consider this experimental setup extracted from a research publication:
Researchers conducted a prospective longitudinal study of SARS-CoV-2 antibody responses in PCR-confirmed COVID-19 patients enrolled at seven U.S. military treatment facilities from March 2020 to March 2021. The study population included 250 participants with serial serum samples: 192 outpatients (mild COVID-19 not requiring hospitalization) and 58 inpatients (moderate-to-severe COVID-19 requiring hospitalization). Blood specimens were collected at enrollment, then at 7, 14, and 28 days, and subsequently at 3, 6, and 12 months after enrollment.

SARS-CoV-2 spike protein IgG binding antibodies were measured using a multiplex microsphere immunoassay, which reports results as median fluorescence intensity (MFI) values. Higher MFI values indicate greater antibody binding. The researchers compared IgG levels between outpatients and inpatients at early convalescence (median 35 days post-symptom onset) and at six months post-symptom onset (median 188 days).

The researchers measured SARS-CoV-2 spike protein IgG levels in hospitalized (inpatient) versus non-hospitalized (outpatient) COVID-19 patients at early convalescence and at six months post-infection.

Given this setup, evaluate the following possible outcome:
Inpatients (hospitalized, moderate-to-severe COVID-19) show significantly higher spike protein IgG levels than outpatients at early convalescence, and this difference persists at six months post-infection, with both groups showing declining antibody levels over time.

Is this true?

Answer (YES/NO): YES